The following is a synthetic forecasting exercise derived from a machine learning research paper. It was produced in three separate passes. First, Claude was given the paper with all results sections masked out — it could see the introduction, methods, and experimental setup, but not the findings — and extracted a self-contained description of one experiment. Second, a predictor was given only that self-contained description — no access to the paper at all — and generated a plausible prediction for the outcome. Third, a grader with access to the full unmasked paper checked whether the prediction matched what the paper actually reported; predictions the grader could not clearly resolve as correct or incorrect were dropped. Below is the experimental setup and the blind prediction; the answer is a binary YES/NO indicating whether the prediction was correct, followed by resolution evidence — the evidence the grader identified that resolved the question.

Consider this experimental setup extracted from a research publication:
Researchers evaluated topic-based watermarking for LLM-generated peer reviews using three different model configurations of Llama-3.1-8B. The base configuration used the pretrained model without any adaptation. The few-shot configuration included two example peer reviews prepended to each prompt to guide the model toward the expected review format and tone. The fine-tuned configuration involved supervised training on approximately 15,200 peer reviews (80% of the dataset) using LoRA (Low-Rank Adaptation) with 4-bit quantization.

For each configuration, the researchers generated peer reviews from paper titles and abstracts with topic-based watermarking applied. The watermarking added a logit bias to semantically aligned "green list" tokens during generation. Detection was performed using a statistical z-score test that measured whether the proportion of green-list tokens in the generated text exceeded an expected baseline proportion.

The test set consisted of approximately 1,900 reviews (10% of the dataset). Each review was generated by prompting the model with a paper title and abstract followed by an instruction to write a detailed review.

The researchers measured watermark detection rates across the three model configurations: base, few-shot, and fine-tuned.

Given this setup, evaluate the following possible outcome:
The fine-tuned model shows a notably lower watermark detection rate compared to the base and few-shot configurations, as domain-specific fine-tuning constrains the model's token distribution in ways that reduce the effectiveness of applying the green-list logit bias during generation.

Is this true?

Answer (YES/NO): NO